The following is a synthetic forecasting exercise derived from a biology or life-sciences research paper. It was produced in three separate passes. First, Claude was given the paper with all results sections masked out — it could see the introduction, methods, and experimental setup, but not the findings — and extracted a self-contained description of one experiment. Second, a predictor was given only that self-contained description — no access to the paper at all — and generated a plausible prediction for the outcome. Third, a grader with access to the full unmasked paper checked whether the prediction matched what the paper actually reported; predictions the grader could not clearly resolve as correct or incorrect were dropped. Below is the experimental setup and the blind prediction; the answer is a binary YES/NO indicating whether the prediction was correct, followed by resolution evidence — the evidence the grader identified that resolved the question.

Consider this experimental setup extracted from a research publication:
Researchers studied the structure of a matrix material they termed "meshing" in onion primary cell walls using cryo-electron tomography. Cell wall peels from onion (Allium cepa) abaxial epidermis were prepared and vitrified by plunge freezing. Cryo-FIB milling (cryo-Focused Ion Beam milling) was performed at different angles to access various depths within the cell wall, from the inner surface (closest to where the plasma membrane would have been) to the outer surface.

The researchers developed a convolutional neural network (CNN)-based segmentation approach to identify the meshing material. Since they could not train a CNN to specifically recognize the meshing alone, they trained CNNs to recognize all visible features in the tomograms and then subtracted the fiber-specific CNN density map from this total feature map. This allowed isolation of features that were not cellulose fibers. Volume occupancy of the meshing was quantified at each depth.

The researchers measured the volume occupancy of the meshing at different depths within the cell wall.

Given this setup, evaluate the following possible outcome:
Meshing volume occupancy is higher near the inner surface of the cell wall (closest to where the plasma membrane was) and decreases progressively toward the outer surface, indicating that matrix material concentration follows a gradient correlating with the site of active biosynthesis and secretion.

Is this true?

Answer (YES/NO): YES